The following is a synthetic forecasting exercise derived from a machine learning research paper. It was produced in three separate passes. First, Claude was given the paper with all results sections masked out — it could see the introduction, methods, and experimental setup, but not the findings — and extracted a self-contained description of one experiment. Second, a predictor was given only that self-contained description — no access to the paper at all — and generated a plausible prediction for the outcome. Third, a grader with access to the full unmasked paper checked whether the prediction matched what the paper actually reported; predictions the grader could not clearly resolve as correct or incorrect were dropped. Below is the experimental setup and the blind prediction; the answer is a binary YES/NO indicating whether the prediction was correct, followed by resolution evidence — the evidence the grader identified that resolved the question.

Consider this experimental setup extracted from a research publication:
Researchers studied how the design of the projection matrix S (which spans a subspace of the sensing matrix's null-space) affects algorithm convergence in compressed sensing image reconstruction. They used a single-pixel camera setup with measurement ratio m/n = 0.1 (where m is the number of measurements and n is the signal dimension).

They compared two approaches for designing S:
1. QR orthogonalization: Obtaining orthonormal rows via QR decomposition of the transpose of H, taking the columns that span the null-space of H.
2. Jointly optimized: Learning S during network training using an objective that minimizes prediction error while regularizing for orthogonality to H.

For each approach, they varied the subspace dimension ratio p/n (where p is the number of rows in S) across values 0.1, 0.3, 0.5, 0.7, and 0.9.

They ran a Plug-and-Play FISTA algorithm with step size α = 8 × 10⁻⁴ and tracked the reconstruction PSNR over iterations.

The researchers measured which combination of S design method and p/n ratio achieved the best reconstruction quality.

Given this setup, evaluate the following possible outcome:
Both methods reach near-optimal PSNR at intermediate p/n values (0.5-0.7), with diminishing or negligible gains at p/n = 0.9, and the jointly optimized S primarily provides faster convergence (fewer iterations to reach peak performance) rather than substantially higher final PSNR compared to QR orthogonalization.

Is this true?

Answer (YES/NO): NO